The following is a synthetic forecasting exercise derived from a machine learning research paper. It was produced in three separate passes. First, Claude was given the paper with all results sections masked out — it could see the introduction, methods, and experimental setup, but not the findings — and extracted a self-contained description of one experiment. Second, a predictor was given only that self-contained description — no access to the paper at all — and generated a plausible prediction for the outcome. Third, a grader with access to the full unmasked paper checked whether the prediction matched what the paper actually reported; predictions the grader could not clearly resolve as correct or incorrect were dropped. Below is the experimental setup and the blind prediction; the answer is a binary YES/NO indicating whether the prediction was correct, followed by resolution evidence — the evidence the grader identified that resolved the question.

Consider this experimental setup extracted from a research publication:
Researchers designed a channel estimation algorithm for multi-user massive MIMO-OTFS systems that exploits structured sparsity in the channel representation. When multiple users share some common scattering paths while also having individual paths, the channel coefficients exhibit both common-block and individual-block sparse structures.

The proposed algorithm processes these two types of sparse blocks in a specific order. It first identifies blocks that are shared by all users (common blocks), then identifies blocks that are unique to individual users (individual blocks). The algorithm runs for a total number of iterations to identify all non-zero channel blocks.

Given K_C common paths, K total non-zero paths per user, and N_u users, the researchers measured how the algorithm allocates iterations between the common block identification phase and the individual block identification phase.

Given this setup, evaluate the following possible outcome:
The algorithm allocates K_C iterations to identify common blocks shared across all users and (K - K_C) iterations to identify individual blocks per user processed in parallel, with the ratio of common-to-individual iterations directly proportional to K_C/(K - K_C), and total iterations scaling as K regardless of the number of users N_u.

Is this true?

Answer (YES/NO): NO